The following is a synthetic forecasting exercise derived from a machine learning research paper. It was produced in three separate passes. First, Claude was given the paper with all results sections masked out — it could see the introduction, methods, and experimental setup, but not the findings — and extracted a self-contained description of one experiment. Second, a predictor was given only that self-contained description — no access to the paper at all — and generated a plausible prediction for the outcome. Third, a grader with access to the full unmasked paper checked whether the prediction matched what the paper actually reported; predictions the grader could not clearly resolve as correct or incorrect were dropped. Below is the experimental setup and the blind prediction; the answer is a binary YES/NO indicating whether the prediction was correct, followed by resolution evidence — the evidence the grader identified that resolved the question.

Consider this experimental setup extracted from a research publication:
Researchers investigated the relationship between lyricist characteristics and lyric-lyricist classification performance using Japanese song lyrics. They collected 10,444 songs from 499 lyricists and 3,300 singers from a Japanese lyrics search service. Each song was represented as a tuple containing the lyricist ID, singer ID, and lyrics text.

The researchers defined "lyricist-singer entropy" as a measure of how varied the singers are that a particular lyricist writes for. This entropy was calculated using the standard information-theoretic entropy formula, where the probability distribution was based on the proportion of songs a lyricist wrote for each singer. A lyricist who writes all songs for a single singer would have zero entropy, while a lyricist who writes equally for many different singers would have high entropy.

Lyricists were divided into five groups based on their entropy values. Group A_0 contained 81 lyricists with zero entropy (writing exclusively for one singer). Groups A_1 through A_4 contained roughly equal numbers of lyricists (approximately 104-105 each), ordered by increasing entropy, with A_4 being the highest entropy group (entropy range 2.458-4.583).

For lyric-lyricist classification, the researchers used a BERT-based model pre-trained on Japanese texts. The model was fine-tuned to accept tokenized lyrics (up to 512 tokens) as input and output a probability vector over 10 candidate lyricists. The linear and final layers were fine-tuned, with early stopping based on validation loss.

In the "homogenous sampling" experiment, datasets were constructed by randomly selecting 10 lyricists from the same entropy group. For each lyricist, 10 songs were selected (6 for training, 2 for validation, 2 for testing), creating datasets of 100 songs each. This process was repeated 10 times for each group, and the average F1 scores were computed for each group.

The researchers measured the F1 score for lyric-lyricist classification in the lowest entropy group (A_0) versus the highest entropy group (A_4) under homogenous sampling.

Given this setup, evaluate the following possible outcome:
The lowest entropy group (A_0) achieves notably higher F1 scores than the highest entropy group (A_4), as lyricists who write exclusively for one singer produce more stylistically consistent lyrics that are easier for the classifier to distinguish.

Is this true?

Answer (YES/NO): YES